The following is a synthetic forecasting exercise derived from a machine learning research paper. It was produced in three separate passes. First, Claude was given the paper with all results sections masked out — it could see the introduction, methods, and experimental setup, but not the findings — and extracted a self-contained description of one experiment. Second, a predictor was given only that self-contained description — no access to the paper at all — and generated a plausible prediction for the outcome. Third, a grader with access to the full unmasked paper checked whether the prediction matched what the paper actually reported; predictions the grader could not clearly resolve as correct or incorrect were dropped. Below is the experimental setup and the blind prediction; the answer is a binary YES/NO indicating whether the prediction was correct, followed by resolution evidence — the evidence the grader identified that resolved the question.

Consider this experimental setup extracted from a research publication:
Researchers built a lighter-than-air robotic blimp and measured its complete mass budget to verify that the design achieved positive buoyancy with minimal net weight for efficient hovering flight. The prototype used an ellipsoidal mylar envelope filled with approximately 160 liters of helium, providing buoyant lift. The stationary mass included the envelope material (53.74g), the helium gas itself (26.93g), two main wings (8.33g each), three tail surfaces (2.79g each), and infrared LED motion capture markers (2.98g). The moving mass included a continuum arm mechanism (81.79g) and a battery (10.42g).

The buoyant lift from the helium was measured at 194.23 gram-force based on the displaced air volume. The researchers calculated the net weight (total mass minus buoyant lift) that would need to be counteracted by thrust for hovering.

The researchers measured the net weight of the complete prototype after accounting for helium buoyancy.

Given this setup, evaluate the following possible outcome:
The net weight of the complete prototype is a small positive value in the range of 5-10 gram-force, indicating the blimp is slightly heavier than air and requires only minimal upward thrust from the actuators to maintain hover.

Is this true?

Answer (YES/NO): YES